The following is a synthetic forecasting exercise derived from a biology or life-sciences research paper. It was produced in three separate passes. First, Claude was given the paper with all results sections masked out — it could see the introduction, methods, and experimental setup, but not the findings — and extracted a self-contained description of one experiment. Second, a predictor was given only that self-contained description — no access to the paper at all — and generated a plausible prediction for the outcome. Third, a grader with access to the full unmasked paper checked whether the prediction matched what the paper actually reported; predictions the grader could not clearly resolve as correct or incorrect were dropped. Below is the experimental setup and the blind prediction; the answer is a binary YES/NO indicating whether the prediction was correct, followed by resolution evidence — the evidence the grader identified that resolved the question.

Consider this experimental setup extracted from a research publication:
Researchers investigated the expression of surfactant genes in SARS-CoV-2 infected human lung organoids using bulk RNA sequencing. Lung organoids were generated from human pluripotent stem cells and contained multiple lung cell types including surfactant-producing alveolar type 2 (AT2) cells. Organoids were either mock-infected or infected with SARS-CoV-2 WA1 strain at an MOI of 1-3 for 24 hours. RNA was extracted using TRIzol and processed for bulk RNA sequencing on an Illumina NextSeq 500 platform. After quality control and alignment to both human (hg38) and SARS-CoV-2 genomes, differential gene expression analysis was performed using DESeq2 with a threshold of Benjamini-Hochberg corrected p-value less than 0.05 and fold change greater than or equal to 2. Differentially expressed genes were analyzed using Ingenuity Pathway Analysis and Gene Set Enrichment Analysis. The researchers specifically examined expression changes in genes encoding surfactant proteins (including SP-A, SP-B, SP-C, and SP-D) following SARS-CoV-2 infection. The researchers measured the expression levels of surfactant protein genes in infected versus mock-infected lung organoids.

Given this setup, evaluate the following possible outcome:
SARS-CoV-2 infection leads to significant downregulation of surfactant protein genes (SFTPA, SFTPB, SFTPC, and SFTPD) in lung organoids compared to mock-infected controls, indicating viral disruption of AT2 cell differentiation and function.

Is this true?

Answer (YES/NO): NO